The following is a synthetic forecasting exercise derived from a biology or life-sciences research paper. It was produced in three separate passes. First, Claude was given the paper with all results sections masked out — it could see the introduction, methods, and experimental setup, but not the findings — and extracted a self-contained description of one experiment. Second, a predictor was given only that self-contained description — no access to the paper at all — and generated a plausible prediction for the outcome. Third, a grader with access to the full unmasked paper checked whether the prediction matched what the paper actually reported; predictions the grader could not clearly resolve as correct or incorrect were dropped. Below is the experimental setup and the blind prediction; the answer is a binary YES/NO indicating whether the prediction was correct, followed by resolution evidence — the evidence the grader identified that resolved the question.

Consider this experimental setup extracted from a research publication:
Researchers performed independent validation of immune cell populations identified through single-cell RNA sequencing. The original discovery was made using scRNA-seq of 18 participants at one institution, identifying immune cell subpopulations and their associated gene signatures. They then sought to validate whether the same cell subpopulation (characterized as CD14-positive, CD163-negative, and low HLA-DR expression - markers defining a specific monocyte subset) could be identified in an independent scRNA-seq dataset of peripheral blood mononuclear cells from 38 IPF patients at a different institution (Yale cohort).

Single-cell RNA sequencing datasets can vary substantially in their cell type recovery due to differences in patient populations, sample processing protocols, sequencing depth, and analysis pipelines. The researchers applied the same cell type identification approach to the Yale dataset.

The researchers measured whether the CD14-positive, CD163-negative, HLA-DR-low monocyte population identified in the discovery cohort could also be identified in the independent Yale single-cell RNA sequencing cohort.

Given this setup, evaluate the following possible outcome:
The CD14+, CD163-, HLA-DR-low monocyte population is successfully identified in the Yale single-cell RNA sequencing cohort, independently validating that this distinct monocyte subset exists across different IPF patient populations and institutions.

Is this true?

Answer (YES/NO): YES